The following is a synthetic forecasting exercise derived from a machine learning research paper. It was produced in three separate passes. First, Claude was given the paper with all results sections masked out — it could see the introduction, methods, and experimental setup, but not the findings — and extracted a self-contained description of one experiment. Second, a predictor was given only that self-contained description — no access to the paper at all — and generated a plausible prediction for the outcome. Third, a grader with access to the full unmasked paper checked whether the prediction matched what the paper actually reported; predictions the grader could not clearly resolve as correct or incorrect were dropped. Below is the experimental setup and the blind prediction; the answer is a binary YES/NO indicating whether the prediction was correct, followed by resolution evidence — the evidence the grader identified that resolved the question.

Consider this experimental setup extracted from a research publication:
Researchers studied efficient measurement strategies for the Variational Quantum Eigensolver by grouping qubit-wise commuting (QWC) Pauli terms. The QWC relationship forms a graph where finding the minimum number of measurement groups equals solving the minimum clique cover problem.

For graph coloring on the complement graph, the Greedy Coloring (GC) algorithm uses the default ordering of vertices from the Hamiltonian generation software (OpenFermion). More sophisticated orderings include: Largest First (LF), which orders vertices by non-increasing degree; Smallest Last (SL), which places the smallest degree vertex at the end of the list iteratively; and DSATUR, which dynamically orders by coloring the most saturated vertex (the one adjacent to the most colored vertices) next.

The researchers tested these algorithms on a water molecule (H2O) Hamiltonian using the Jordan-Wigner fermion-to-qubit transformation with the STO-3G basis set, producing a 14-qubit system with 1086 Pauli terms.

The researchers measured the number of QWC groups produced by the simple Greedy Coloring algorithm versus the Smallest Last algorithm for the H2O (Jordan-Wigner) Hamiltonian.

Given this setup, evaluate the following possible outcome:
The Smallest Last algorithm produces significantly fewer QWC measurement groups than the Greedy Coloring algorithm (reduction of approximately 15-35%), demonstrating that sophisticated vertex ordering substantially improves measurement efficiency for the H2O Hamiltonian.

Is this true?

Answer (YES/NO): NO